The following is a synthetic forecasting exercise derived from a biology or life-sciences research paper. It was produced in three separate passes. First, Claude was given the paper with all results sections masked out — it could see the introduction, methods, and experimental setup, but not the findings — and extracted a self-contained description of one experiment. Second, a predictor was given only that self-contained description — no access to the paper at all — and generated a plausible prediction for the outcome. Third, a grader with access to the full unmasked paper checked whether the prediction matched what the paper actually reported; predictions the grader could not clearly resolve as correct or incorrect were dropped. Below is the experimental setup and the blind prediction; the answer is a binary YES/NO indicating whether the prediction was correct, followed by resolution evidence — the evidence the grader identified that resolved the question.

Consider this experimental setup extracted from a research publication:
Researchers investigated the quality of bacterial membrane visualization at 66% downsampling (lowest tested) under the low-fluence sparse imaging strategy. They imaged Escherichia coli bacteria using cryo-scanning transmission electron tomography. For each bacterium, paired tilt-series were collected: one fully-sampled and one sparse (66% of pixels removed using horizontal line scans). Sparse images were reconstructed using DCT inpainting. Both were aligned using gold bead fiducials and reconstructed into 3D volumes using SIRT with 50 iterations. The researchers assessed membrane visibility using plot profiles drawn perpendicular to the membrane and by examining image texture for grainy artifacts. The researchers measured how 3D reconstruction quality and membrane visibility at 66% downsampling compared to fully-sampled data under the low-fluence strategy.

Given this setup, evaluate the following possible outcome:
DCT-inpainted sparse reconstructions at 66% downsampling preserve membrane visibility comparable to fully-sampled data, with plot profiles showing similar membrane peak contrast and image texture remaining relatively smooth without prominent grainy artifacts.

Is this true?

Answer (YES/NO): YES